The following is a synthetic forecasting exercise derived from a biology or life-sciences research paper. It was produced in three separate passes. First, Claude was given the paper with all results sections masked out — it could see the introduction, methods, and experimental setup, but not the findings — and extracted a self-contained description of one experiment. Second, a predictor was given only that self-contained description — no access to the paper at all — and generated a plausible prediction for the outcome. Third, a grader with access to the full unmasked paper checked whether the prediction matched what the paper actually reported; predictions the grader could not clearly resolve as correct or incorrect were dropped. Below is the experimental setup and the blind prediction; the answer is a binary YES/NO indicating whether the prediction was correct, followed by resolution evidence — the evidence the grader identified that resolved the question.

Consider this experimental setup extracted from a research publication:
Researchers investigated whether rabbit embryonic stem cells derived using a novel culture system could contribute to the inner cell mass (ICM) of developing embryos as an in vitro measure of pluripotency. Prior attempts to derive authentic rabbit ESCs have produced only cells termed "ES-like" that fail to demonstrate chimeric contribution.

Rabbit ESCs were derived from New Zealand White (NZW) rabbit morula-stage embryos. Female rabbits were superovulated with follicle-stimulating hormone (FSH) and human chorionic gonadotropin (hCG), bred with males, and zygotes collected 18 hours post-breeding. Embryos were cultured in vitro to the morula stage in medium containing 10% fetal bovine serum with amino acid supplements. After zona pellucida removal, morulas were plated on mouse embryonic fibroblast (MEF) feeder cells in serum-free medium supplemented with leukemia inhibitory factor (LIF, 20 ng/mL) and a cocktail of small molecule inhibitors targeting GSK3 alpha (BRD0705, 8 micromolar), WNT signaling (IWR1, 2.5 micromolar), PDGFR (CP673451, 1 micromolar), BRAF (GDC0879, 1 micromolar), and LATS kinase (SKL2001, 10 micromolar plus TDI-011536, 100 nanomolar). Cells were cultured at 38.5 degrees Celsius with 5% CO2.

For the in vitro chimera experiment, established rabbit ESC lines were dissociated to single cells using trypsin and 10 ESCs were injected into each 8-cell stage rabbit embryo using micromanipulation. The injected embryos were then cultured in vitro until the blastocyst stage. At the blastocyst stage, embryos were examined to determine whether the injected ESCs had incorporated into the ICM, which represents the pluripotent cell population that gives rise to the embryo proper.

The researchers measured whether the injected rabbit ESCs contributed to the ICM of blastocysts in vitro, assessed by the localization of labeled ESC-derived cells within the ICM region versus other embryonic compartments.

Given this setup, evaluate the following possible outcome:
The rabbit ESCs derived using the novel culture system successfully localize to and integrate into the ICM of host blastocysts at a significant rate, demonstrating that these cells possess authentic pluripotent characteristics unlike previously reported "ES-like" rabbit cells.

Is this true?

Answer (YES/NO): YES